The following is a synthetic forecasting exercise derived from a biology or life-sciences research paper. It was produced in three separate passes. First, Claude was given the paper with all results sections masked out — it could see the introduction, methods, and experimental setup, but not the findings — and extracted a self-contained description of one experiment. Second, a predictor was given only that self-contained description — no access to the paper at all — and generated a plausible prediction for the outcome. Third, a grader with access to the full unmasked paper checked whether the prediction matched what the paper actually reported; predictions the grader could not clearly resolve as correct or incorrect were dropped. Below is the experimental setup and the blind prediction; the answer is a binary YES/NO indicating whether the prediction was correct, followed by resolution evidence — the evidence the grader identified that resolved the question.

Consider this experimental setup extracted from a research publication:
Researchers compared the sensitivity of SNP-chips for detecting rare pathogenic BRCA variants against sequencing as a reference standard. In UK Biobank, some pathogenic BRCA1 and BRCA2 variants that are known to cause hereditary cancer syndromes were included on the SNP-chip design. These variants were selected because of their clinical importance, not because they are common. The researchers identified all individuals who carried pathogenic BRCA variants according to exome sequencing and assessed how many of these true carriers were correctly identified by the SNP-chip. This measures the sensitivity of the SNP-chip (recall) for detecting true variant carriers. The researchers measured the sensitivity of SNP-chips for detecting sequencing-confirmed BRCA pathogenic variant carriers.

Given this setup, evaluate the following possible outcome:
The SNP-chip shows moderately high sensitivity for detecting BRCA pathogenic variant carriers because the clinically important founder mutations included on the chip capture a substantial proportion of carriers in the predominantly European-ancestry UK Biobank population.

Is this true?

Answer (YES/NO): NO